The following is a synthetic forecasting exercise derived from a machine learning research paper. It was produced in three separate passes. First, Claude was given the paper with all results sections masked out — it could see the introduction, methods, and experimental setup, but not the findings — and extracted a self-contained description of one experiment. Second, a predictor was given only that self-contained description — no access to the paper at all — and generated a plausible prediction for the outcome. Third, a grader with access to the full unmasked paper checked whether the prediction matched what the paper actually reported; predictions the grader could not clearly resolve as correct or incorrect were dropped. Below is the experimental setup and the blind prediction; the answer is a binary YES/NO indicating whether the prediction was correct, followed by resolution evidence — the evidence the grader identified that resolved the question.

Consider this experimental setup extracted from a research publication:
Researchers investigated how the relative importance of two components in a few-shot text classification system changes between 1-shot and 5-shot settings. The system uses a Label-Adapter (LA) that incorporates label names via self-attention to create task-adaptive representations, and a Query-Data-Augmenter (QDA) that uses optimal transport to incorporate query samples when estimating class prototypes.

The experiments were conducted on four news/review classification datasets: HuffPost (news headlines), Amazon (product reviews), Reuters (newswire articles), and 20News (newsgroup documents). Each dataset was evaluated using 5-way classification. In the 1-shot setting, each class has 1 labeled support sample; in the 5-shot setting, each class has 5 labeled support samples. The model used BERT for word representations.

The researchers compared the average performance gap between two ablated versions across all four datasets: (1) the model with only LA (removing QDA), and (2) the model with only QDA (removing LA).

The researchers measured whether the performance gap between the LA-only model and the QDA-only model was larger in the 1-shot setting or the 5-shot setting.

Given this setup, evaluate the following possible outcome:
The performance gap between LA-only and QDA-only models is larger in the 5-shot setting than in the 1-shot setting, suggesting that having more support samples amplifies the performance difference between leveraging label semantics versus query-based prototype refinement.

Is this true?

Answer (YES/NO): NO